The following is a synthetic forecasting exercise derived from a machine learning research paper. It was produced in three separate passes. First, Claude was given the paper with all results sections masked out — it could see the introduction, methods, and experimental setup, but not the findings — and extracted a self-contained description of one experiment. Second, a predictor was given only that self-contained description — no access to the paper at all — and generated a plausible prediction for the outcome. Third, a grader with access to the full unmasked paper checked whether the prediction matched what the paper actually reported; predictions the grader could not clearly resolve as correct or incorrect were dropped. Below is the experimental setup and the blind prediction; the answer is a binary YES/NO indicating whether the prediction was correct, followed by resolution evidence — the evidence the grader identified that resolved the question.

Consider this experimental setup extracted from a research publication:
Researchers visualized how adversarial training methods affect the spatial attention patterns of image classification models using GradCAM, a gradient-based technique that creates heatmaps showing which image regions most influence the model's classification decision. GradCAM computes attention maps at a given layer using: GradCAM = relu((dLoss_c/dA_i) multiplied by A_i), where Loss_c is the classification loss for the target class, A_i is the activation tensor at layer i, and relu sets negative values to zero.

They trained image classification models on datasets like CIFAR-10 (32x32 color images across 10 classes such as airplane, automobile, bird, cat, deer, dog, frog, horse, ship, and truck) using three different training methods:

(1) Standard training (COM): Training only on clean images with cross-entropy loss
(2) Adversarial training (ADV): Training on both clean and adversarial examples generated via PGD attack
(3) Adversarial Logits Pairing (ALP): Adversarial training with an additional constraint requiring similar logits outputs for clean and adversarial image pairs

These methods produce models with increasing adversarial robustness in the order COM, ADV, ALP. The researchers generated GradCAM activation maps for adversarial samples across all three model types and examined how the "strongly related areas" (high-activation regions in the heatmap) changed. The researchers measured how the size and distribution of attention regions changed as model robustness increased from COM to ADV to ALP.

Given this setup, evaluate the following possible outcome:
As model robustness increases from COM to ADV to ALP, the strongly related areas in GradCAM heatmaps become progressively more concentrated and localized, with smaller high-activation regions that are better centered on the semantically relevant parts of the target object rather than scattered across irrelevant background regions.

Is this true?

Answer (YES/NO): YES